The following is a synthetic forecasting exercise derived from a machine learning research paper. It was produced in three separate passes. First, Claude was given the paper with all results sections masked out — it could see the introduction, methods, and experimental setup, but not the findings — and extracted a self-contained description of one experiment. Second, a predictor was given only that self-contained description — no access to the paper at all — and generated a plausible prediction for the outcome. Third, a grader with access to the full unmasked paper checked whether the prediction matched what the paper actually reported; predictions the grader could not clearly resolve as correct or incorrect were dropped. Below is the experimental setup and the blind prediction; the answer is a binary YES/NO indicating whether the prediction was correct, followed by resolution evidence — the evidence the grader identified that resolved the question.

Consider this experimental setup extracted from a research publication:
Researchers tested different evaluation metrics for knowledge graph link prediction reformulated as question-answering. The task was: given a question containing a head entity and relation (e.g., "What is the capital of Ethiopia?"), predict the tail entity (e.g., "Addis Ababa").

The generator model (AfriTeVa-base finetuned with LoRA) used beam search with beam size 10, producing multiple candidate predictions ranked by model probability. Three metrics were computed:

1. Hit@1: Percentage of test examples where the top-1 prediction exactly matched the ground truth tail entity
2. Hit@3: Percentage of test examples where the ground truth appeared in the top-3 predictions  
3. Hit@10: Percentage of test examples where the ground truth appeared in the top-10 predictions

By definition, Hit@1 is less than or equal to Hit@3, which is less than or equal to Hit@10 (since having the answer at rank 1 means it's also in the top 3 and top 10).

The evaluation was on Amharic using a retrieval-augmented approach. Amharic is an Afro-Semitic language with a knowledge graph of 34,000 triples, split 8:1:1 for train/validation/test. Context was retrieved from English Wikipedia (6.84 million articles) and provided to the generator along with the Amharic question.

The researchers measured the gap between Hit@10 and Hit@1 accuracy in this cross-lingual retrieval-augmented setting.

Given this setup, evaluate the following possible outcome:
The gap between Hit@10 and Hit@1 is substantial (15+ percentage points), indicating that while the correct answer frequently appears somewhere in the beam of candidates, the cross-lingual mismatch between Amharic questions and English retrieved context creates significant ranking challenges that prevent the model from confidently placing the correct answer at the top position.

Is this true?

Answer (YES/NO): YES